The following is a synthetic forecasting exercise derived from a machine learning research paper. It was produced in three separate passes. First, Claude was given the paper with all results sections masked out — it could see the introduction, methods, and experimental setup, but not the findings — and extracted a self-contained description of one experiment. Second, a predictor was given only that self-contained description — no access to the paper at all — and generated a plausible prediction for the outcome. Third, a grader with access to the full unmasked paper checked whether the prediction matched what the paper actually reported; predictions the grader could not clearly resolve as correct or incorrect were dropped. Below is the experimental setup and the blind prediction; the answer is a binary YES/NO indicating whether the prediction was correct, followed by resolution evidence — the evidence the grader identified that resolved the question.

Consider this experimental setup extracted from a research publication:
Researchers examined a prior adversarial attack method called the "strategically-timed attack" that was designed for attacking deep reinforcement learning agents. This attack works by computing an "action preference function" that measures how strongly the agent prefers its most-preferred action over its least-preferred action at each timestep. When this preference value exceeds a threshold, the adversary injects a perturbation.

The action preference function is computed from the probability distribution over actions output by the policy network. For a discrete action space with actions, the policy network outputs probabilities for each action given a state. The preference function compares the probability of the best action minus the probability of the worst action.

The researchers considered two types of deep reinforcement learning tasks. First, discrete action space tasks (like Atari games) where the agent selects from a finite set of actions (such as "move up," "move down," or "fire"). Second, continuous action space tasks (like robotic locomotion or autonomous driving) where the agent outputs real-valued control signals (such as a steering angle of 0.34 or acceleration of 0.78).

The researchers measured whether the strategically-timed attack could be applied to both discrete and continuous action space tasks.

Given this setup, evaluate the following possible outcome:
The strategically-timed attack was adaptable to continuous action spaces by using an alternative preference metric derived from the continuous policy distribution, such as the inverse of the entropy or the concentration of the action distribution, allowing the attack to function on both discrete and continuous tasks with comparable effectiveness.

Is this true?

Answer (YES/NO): NO